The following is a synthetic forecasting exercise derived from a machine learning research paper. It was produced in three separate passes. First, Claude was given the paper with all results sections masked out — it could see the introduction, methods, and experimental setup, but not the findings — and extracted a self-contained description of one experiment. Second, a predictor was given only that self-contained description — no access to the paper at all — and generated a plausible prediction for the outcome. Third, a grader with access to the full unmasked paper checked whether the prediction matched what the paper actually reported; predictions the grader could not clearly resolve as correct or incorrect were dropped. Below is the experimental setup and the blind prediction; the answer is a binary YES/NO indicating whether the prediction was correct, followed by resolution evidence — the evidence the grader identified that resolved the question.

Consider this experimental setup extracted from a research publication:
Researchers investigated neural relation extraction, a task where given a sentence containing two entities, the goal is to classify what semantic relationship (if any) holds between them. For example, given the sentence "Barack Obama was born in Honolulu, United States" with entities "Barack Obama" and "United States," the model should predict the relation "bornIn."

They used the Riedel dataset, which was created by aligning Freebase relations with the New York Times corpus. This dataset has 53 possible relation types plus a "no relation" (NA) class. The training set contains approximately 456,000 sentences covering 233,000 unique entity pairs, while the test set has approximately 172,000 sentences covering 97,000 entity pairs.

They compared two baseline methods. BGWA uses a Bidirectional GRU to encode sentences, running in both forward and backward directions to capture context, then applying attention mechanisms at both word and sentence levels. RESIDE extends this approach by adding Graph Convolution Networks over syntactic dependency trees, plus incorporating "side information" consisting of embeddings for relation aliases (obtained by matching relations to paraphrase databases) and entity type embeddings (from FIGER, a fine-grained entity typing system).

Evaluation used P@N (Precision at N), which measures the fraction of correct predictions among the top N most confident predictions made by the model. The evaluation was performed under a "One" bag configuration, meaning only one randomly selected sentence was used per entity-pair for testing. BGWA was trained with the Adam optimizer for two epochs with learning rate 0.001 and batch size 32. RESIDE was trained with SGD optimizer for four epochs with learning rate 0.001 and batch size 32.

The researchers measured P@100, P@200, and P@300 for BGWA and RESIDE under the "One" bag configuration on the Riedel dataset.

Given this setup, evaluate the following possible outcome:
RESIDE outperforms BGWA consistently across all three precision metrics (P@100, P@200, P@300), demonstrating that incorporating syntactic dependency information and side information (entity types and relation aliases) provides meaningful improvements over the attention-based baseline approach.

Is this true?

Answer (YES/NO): YES